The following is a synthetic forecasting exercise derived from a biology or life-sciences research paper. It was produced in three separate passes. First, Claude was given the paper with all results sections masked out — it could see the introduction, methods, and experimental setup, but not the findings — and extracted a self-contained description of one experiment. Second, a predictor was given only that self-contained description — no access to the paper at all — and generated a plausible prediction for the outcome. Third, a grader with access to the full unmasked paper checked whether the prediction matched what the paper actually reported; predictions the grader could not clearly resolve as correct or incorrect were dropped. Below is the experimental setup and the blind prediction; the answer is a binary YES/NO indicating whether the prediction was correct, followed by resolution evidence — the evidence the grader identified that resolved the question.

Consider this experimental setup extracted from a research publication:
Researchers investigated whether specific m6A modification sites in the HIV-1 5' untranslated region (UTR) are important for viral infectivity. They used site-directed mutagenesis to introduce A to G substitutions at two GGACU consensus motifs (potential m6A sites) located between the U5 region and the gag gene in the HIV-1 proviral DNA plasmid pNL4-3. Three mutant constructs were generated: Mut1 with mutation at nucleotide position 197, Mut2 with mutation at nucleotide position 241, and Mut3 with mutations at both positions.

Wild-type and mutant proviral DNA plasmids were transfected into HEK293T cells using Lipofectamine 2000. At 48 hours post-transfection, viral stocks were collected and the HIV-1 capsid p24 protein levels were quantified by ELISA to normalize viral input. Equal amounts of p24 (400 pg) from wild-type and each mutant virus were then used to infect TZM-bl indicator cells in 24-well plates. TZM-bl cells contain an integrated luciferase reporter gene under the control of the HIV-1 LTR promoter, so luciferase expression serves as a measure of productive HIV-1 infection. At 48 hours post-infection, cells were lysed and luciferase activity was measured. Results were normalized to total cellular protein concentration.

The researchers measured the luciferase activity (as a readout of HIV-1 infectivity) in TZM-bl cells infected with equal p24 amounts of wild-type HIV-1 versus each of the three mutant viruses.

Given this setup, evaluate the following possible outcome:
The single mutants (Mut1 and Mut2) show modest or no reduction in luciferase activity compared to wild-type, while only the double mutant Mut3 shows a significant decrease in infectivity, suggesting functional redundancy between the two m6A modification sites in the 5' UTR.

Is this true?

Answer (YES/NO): NO